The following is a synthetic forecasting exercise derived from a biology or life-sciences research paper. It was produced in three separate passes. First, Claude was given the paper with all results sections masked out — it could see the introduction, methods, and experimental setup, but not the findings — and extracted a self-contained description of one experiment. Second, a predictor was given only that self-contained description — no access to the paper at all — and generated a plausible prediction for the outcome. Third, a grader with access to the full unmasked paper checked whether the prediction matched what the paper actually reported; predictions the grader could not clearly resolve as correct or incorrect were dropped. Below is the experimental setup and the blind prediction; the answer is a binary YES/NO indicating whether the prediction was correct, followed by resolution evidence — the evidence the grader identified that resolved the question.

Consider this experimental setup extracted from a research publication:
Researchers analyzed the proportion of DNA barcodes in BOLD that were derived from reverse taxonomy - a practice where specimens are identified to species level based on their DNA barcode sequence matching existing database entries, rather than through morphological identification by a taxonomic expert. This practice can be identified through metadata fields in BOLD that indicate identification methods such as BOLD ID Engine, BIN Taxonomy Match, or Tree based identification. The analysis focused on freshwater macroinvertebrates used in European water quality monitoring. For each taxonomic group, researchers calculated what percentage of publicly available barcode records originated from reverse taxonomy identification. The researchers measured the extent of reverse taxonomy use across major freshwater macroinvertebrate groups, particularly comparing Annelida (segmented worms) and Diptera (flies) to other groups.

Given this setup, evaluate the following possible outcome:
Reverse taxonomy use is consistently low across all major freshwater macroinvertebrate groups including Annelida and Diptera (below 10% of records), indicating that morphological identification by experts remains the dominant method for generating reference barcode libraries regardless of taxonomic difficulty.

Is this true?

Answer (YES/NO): NO